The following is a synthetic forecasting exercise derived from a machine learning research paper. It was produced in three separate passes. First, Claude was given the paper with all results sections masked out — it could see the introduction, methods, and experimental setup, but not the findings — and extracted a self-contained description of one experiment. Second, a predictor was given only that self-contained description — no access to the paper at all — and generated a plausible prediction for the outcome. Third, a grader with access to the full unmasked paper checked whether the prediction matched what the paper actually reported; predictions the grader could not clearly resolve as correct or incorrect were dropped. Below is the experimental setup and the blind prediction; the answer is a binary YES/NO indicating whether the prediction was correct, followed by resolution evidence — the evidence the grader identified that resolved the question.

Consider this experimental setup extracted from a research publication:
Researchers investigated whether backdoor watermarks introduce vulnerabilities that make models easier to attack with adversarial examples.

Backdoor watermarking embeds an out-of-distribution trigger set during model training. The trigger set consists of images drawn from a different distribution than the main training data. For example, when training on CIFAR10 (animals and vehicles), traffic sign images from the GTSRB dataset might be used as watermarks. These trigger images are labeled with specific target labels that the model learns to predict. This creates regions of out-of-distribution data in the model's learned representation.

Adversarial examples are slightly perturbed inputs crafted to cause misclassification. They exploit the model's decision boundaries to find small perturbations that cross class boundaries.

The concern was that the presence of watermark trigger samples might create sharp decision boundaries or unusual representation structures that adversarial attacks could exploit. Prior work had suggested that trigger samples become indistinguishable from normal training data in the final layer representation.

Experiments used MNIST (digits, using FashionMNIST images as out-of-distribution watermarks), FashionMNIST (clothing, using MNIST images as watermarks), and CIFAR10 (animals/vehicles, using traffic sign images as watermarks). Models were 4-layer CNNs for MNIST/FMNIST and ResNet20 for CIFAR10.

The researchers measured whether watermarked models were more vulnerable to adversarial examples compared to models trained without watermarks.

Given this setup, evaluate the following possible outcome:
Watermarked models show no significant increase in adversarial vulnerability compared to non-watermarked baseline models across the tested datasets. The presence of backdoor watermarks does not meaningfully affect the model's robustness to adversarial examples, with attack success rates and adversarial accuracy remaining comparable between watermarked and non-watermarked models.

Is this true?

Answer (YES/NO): NO